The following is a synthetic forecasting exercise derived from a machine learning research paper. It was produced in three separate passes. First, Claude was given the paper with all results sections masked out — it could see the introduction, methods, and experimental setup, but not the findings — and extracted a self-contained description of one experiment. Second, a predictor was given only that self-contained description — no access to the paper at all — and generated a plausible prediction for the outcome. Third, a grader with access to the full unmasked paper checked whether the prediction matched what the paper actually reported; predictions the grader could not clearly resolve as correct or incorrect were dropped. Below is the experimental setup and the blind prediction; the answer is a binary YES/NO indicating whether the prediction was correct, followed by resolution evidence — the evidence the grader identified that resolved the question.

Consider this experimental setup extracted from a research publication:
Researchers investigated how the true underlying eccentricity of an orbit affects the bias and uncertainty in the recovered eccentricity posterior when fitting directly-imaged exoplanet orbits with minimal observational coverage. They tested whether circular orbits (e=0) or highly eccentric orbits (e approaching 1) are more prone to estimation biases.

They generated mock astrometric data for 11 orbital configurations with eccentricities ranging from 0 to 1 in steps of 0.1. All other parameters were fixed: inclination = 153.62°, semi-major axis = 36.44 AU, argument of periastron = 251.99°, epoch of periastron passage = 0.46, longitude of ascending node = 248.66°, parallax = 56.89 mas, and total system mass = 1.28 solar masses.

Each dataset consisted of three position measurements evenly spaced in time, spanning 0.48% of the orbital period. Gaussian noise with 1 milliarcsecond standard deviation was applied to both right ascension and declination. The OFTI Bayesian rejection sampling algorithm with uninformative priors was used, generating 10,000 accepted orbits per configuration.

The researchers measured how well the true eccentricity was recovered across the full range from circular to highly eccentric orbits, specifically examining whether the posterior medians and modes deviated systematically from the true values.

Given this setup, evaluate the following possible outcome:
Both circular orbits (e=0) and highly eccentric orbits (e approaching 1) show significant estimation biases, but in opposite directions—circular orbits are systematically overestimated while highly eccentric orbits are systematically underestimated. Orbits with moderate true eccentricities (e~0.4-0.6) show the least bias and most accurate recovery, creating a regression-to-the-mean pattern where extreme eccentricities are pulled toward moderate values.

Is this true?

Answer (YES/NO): NO